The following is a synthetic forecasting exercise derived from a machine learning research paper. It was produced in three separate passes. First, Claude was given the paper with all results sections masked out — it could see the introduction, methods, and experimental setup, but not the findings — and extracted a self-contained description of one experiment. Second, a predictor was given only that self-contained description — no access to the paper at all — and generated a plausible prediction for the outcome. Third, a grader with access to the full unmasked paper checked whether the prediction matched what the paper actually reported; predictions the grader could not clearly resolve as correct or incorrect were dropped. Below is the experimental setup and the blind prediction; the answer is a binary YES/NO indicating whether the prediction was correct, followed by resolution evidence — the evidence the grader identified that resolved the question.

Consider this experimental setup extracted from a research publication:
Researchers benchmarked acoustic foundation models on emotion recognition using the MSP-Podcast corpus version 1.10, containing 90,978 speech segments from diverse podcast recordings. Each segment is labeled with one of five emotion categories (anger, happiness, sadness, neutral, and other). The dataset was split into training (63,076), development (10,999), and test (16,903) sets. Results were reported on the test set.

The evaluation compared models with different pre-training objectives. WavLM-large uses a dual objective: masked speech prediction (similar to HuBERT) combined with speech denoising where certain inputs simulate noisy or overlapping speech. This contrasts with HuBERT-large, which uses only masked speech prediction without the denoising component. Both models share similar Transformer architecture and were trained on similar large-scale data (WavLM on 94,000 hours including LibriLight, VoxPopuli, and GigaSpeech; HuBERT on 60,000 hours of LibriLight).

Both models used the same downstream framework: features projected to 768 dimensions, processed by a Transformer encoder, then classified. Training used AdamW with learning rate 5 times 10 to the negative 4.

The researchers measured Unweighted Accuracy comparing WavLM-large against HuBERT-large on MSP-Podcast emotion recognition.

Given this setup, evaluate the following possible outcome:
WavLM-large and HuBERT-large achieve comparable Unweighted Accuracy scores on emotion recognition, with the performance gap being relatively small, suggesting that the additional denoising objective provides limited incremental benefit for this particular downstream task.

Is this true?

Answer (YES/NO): YES